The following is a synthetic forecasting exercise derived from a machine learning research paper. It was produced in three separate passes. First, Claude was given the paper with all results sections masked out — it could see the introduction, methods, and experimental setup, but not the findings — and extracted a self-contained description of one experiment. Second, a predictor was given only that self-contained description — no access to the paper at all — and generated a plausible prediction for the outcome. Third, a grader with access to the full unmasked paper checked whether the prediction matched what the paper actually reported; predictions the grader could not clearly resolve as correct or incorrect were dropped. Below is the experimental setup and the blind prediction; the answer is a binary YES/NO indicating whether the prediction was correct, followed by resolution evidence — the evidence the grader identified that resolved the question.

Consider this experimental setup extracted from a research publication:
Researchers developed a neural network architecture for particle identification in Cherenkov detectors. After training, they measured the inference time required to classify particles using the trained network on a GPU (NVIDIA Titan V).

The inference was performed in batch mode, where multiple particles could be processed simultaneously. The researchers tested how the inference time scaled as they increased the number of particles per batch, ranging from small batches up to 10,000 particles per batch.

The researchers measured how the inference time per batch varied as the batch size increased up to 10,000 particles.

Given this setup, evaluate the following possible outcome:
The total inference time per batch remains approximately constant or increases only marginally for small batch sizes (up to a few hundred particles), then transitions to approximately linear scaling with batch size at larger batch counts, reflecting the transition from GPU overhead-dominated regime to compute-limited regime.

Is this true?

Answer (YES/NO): NO